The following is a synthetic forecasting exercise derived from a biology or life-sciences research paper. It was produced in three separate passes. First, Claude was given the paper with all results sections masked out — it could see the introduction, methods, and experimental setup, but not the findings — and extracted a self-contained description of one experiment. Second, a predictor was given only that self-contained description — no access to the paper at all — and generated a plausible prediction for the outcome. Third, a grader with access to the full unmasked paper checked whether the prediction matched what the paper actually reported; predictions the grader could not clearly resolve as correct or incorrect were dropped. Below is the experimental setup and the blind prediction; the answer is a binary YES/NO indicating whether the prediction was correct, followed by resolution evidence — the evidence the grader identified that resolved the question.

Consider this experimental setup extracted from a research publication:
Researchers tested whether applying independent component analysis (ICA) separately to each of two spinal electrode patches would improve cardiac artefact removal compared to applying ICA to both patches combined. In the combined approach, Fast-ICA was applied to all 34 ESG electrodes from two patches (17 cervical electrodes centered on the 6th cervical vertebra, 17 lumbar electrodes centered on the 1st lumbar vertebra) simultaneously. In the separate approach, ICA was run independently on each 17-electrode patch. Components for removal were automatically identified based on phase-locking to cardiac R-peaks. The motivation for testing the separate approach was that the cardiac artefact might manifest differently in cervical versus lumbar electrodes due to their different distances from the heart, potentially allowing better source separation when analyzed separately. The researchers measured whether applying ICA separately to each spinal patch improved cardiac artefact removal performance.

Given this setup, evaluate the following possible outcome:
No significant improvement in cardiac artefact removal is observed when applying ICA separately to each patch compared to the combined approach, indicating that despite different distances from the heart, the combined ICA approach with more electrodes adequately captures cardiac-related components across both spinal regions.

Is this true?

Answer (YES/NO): YES